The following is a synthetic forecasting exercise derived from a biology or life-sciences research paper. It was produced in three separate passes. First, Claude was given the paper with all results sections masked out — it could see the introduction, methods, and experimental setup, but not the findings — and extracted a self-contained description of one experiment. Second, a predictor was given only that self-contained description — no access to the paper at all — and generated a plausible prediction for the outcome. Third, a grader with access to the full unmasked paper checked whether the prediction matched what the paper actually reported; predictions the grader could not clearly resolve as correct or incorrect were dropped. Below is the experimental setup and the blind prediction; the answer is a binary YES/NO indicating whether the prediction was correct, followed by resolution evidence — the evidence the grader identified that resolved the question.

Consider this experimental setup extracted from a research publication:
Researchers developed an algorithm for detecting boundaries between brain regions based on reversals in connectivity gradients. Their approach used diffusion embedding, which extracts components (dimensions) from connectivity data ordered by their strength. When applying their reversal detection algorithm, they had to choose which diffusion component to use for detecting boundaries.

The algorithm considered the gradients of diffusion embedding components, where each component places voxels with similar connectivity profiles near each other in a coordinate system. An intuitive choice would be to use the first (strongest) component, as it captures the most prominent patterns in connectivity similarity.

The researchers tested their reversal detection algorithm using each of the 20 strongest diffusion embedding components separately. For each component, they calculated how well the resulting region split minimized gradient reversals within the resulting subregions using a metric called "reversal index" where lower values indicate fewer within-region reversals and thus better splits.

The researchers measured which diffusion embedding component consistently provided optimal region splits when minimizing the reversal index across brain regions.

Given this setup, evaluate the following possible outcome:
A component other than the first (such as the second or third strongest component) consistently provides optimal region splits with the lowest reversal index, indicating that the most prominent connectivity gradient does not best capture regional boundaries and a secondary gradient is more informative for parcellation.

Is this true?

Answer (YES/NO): NO